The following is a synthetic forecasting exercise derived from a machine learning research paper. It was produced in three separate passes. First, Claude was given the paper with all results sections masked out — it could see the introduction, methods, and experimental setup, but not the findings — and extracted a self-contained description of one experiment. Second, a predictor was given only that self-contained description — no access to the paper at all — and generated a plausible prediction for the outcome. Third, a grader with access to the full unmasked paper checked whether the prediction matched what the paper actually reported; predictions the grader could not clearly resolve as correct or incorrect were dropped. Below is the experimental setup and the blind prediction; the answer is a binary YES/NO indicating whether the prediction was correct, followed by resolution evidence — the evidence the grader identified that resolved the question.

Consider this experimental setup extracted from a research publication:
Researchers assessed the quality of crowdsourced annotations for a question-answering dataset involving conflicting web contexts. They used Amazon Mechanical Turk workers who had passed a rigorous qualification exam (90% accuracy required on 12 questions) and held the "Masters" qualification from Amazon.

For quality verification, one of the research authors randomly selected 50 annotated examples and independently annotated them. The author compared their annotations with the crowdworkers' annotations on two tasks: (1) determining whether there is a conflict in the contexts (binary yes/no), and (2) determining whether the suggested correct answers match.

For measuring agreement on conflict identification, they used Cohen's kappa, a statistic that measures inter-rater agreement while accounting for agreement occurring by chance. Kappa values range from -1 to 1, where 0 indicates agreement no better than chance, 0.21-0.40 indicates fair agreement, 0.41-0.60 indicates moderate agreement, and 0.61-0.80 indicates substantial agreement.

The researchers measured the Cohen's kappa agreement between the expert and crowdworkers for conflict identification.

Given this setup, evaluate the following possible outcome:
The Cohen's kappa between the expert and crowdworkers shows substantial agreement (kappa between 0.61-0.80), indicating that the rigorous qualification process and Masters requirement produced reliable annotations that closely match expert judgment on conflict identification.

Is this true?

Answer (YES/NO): YES